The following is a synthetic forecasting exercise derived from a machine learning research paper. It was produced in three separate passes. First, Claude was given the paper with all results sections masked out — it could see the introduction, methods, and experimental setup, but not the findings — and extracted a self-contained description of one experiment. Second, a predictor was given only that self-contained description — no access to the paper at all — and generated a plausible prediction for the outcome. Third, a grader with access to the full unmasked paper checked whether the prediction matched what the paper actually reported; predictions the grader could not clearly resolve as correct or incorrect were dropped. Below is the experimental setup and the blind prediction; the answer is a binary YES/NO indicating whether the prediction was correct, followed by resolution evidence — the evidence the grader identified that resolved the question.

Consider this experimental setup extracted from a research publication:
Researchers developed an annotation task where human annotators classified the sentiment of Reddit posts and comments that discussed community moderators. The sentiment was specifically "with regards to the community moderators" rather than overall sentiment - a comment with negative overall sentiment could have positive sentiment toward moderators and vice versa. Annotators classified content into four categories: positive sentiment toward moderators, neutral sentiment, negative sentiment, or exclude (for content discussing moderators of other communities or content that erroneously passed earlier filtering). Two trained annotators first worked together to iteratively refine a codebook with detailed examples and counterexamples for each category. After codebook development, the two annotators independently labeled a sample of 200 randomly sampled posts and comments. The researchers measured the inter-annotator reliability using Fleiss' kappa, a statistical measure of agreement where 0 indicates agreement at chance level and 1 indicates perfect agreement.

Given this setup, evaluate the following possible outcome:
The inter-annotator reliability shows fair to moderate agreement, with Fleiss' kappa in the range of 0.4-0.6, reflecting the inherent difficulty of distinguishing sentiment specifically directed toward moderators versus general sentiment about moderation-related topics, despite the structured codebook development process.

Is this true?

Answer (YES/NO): NO